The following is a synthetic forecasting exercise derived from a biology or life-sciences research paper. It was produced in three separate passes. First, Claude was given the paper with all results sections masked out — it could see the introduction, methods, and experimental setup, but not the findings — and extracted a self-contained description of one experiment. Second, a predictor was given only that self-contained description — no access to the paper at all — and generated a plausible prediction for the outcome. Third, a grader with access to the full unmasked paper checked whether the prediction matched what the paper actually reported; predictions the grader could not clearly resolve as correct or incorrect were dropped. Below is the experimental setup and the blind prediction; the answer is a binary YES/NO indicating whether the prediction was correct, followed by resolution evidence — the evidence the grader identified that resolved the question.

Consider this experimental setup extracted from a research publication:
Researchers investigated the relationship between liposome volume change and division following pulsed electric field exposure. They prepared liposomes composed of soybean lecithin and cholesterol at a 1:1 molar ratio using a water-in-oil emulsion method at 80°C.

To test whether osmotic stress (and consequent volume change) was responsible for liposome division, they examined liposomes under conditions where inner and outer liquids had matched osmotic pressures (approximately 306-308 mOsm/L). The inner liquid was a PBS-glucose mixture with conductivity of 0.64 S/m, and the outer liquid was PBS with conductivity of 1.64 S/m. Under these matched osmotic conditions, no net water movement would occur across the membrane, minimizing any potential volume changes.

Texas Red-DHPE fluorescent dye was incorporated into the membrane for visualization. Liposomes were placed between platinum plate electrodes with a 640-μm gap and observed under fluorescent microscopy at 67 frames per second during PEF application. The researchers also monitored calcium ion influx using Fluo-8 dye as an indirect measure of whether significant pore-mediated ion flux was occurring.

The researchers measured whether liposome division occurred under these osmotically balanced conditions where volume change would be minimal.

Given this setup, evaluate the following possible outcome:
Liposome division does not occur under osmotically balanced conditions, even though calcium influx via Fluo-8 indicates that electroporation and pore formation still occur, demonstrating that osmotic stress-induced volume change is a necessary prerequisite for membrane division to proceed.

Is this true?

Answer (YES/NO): NO